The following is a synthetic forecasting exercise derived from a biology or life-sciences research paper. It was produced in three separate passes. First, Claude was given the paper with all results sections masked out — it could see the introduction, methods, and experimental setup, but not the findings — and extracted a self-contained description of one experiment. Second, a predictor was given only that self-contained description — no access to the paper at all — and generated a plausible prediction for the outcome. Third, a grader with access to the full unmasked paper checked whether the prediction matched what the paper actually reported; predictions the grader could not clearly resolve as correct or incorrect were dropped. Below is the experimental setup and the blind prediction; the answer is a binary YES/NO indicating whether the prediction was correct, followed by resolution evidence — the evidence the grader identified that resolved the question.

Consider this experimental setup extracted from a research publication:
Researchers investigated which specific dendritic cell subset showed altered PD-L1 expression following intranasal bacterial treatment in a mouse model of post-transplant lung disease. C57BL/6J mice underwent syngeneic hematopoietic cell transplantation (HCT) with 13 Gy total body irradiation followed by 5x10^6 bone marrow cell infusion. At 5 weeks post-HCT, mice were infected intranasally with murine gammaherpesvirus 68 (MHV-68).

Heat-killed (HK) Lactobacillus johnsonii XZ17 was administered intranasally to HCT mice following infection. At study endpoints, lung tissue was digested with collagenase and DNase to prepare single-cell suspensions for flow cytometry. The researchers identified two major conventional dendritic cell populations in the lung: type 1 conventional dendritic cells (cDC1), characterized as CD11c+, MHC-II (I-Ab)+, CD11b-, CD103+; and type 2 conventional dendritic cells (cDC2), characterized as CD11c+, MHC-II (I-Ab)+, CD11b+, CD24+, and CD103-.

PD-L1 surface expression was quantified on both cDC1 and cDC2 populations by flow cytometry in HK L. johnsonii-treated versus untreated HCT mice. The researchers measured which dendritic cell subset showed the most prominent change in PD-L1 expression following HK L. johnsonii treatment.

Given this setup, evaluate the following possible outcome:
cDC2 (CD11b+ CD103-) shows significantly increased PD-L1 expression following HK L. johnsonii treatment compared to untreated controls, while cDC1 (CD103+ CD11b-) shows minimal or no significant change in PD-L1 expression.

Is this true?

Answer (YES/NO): YES